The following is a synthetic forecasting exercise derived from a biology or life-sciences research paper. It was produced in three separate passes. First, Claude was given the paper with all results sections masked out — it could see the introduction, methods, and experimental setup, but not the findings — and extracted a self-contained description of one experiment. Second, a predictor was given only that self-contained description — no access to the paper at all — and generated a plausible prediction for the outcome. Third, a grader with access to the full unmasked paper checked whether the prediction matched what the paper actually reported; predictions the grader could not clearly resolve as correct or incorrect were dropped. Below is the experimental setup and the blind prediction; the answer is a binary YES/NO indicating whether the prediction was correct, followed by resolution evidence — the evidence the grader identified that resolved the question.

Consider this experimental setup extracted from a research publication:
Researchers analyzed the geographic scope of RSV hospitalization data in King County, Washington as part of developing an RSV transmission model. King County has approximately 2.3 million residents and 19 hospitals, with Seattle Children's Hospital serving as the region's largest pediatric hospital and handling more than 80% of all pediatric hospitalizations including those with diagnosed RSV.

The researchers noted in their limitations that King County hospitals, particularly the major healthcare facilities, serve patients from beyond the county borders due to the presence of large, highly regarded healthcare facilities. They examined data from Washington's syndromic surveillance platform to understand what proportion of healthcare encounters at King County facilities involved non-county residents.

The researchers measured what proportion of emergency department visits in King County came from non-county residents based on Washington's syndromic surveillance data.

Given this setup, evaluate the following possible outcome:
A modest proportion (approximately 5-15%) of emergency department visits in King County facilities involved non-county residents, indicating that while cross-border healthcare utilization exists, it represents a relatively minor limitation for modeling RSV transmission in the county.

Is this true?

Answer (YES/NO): NO